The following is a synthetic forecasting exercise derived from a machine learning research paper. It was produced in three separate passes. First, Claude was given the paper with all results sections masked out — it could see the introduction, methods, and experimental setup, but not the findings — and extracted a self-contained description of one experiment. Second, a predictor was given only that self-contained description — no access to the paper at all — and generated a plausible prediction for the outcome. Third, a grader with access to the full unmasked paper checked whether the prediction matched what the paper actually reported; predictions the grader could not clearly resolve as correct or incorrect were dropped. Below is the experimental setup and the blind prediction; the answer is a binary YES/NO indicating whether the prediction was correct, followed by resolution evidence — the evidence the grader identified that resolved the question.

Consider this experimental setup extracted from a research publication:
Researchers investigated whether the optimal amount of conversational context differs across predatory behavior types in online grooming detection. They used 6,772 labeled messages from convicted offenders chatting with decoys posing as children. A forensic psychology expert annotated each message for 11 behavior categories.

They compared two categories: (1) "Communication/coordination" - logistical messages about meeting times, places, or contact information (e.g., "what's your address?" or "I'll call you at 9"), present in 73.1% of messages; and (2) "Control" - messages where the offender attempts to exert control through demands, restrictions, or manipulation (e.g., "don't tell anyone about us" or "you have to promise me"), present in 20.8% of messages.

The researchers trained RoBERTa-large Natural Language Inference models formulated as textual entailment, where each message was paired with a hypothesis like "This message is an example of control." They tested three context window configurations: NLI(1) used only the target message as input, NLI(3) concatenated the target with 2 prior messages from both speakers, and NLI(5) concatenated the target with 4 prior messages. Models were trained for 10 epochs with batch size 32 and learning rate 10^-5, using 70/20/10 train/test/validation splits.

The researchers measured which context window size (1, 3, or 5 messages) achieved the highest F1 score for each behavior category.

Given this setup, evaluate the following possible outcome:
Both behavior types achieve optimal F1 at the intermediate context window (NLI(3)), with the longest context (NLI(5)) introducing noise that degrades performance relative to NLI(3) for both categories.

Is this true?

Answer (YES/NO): NO